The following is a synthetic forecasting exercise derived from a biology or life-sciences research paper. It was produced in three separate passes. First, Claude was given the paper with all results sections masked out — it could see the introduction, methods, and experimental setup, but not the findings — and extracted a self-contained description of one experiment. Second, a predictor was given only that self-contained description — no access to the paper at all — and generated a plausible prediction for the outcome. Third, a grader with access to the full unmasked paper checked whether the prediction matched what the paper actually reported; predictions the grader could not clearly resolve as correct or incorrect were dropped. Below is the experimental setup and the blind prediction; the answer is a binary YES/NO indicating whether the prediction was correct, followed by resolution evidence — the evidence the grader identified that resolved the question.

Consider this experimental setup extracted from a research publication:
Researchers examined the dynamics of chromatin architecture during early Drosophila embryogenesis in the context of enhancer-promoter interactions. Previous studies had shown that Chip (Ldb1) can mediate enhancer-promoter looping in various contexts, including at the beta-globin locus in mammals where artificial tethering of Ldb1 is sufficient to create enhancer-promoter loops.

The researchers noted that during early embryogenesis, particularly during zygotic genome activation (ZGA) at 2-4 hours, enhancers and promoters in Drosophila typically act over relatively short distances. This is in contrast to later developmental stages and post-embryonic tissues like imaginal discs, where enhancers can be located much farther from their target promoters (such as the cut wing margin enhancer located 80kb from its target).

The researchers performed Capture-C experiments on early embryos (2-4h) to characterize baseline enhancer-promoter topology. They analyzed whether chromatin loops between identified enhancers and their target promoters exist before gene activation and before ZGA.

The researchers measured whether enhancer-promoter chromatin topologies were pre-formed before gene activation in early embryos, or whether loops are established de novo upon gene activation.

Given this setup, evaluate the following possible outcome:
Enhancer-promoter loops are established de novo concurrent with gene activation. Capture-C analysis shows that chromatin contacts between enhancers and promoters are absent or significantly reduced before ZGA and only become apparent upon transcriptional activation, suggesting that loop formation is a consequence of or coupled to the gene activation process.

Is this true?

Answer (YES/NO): NO